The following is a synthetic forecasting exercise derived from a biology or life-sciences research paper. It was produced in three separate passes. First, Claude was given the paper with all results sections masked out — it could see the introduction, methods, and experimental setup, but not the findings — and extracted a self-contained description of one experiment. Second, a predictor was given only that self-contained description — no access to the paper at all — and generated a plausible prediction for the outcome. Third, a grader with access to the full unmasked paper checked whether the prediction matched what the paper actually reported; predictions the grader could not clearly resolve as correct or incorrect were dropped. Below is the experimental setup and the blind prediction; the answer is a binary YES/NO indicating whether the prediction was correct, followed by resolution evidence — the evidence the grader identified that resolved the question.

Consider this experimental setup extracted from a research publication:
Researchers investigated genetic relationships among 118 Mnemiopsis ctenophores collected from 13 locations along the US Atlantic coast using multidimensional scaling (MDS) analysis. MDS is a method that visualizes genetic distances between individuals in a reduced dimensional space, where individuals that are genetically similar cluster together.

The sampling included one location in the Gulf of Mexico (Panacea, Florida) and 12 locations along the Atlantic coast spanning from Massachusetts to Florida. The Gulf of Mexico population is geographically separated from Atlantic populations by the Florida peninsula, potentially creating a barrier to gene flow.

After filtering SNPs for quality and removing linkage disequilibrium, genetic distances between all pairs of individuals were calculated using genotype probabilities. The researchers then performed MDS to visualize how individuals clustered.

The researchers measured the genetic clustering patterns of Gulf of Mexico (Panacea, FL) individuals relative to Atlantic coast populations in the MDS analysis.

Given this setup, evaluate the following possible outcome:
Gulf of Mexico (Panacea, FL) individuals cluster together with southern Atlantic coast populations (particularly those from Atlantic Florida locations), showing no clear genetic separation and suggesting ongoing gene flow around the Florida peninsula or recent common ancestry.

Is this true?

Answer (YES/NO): YES